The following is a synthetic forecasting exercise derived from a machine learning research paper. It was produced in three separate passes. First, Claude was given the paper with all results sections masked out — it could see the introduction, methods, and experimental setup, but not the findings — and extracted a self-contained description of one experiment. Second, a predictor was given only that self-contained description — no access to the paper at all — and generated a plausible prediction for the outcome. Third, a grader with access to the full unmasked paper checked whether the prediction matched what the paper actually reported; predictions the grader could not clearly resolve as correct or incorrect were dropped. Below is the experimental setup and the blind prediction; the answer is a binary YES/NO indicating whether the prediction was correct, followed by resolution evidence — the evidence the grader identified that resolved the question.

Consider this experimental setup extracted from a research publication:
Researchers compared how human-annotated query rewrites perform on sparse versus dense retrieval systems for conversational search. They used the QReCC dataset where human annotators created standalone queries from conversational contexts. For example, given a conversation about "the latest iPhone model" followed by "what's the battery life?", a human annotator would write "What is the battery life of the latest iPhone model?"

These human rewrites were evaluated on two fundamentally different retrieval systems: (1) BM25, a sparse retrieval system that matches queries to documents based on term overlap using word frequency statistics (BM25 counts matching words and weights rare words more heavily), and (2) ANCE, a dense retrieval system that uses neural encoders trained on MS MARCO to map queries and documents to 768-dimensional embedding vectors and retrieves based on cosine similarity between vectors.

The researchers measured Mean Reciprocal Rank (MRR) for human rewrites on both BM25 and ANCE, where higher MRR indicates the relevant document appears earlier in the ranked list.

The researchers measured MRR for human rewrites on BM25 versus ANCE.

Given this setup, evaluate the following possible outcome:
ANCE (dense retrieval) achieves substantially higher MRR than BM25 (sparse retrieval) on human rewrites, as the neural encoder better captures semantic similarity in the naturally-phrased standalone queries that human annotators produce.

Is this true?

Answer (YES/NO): NO